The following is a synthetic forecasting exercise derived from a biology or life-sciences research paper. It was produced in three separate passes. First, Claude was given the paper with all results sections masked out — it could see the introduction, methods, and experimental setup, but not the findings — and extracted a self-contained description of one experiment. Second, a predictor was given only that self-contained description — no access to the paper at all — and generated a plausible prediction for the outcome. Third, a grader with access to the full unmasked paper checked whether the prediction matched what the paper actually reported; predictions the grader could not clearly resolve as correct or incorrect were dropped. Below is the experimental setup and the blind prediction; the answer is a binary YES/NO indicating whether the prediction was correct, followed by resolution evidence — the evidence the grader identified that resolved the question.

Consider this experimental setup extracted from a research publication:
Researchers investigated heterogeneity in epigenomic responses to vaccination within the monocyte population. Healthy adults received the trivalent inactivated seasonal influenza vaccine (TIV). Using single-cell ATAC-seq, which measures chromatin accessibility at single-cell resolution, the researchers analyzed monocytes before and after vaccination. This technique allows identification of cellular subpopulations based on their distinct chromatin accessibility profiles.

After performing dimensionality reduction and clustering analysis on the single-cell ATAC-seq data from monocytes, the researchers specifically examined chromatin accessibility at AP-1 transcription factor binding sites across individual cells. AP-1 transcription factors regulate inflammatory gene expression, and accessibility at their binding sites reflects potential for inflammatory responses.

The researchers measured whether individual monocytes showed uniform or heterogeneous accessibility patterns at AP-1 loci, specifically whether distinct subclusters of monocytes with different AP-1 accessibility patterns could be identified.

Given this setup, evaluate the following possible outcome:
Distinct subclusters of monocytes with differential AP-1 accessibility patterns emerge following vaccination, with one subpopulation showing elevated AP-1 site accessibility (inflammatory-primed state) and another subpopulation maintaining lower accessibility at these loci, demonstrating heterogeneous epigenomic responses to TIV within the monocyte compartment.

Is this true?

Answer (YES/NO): NO